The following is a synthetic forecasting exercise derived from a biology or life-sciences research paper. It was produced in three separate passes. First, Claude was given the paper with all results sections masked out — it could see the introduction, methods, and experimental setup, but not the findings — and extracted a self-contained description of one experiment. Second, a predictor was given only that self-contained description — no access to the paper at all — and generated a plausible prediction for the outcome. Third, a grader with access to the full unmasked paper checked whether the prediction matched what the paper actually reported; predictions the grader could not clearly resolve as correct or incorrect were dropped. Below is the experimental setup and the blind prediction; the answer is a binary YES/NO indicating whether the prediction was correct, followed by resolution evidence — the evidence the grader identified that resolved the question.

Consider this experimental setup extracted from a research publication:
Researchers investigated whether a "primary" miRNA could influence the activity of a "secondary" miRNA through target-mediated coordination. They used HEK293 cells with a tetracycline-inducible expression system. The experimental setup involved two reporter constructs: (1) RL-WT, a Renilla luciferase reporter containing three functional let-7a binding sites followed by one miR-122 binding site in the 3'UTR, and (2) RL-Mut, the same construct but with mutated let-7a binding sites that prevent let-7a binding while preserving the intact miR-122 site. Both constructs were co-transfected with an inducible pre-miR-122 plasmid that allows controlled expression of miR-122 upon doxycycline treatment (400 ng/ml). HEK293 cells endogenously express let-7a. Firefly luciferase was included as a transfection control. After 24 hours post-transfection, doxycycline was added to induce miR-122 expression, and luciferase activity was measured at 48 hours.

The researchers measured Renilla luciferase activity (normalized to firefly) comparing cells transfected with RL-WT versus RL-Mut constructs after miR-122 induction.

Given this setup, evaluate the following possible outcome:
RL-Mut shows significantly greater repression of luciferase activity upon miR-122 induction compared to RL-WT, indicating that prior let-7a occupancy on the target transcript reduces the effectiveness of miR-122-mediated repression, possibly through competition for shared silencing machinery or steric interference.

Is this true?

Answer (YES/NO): NO